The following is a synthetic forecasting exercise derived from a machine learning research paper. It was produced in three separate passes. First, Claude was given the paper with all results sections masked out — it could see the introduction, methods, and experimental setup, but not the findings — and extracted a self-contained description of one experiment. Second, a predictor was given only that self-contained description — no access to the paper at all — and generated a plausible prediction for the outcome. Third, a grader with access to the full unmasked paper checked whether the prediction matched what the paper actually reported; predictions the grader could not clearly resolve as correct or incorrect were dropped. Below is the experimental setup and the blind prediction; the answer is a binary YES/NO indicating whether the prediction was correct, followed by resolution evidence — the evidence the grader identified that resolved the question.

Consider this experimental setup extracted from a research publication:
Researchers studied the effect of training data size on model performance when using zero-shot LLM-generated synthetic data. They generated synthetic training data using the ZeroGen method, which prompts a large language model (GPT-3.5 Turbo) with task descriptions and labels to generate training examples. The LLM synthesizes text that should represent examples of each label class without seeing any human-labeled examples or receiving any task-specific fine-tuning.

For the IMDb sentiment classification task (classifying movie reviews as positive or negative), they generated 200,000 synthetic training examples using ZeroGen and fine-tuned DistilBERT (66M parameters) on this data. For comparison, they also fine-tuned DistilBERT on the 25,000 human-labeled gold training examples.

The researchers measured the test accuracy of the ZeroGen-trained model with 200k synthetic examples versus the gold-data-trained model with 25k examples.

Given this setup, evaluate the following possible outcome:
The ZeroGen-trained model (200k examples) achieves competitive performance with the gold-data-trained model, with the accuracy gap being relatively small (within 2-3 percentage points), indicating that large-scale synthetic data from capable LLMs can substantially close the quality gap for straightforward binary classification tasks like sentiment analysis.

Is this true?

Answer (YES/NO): NO